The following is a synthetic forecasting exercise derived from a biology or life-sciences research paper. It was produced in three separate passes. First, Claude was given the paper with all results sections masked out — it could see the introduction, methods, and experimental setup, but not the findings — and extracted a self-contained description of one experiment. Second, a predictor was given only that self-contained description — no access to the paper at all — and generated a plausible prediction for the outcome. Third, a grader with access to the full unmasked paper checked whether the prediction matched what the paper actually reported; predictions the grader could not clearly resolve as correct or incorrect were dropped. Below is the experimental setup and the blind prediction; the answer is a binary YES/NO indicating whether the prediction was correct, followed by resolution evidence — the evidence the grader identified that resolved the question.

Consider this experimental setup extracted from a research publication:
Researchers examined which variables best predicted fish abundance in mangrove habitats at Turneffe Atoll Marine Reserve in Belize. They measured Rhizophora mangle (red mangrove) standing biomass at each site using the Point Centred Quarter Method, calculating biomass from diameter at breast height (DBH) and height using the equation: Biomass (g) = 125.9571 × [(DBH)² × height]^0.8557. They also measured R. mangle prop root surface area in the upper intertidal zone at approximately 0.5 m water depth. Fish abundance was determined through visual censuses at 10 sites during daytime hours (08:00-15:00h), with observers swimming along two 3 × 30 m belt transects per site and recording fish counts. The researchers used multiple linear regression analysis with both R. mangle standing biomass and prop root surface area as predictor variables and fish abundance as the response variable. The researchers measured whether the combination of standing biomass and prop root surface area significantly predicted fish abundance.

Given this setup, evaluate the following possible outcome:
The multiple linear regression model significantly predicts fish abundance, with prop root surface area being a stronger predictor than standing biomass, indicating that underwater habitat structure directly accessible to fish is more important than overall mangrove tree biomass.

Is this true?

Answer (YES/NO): YES